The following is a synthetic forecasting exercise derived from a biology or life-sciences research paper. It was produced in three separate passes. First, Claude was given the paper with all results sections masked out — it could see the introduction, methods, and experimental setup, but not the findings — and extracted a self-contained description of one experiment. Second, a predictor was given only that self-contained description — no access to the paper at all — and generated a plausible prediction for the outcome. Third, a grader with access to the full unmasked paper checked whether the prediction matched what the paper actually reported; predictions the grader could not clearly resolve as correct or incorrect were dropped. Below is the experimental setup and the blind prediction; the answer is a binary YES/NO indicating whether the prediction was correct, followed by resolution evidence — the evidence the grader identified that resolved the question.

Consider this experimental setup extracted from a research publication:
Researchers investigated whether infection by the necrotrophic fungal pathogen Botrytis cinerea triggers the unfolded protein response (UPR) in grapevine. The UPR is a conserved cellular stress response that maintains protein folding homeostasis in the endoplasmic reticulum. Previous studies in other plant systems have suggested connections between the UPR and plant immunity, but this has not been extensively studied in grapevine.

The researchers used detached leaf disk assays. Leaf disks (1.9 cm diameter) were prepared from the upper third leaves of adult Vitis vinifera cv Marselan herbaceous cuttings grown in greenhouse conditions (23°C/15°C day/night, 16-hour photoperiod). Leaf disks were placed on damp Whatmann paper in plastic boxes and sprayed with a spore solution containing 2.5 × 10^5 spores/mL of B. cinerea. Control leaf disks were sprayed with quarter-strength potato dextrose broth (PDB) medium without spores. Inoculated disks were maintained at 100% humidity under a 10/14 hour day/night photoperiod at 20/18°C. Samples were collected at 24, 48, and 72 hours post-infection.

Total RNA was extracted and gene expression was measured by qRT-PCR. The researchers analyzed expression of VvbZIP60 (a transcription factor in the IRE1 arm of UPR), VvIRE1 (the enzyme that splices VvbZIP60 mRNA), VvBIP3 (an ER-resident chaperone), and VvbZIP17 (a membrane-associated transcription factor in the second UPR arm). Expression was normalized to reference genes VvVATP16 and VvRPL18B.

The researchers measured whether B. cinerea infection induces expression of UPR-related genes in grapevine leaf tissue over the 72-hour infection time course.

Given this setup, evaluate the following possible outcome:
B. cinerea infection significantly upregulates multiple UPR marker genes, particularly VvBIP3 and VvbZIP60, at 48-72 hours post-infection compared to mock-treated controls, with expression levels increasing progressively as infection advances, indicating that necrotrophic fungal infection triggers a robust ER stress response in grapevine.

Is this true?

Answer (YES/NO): NO